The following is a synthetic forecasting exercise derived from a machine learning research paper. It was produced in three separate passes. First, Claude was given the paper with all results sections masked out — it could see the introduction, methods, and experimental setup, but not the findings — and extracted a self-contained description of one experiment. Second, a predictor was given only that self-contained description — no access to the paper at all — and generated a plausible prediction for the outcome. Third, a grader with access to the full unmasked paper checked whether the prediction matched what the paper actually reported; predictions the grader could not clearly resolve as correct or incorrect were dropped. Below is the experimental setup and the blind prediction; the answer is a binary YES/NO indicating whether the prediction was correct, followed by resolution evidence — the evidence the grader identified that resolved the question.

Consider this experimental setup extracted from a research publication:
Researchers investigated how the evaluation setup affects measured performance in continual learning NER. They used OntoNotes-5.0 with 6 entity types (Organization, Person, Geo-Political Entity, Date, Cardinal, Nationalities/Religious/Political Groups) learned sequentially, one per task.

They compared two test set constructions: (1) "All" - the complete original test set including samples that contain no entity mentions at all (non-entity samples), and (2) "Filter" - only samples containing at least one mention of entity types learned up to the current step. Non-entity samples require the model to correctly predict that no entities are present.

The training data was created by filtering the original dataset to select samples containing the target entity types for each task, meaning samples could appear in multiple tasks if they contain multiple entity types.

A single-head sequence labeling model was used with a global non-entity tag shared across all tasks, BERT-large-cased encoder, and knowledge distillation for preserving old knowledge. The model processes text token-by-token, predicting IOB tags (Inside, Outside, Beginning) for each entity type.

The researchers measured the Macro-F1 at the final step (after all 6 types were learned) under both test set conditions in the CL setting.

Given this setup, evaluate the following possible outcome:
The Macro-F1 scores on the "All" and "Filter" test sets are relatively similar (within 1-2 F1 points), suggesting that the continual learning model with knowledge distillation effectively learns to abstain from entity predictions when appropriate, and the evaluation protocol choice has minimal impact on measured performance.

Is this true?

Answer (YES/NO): NO